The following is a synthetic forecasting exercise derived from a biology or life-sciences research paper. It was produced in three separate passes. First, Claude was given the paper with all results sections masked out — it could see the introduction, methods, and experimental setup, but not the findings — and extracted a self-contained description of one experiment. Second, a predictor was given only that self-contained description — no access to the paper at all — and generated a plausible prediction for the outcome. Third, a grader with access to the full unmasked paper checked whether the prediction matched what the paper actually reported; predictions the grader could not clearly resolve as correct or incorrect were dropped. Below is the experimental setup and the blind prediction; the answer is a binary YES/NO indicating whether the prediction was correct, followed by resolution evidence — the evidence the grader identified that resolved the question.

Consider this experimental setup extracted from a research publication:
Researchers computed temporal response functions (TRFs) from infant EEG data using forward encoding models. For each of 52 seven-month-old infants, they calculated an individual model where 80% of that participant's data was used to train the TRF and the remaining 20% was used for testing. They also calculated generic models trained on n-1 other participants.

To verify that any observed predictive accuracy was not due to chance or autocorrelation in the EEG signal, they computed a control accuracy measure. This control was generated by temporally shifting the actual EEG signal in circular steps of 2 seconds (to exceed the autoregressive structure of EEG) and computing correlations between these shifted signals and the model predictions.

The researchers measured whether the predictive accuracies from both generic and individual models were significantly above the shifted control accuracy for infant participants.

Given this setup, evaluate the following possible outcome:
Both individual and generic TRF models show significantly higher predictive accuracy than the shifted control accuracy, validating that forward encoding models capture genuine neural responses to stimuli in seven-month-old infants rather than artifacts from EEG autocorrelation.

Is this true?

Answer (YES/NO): YES